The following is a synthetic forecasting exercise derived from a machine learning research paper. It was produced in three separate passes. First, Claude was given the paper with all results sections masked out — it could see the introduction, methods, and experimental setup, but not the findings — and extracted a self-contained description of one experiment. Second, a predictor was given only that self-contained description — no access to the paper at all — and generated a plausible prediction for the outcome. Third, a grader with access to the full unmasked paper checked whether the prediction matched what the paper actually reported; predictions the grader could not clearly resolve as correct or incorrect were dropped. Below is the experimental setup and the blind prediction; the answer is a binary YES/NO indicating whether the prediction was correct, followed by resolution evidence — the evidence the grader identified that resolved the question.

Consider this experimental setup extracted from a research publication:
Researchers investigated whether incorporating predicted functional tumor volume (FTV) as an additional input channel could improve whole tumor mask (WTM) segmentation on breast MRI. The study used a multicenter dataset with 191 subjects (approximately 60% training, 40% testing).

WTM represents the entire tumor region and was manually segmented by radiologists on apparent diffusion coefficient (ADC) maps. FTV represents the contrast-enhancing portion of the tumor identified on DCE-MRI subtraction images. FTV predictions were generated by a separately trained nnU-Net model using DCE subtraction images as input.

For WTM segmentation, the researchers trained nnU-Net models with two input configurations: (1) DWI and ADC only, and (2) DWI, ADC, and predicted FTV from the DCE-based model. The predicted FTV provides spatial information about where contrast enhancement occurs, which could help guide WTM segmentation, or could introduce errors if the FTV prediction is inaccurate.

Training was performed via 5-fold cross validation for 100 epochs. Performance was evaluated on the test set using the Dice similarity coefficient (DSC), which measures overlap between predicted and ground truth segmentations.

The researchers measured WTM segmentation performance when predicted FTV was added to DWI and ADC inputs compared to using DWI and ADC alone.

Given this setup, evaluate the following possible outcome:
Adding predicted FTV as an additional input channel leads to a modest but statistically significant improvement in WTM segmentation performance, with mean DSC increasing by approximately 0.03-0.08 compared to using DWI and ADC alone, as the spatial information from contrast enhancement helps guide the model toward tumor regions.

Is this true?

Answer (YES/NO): YES